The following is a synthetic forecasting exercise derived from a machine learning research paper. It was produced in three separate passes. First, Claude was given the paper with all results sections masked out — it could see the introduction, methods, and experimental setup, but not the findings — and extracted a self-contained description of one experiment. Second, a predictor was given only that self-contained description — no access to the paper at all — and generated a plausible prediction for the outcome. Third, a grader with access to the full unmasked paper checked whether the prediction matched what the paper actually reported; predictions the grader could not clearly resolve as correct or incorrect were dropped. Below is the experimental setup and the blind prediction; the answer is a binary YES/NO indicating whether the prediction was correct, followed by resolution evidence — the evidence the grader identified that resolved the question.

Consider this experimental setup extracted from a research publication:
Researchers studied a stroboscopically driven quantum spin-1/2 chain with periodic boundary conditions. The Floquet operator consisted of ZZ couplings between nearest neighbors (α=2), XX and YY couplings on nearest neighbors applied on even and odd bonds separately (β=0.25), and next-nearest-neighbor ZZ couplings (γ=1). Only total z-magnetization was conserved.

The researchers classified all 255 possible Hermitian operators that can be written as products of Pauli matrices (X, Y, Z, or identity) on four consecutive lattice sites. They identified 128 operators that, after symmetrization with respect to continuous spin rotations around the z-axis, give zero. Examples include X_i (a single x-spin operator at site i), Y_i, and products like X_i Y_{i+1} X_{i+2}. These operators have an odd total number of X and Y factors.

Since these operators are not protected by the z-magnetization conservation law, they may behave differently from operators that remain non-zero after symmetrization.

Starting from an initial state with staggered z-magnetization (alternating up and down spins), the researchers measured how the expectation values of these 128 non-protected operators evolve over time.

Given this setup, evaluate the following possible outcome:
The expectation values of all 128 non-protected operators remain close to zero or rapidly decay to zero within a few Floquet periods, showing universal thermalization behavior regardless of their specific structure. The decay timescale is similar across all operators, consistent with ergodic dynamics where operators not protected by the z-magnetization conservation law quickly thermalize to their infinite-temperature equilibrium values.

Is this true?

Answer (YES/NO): NO